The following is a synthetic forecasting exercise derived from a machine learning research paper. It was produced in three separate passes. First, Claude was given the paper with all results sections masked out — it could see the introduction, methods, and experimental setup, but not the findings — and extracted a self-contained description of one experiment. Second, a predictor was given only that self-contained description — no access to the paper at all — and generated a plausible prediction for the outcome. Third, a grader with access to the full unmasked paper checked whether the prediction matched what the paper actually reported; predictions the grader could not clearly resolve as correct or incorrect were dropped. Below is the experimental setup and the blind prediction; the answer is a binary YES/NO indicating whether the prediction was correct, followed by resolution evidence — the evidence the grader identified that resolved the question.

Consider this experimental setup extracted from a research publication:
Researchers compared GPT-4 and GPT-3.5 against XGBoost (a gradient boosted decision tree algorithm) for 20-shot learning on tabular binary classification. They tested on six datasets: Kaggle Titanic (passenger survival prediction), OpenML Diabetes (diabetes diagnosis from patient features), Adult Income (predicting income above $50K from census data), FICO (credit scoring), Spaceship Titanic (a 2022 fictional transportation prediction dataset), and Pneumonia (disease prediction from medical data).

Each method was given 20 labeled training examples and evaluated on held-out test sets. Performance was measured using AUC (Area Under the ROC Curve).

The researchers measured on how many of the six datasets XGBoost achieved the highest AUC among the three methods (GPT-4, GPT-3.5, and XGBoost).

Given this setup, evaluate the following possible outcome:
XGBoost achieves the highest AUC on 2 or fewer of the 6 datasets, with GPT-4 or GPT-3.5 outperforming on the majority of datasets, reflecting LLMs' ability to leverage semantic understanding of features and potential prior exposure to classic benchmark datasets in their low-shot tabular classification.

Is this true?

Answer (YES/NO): NO